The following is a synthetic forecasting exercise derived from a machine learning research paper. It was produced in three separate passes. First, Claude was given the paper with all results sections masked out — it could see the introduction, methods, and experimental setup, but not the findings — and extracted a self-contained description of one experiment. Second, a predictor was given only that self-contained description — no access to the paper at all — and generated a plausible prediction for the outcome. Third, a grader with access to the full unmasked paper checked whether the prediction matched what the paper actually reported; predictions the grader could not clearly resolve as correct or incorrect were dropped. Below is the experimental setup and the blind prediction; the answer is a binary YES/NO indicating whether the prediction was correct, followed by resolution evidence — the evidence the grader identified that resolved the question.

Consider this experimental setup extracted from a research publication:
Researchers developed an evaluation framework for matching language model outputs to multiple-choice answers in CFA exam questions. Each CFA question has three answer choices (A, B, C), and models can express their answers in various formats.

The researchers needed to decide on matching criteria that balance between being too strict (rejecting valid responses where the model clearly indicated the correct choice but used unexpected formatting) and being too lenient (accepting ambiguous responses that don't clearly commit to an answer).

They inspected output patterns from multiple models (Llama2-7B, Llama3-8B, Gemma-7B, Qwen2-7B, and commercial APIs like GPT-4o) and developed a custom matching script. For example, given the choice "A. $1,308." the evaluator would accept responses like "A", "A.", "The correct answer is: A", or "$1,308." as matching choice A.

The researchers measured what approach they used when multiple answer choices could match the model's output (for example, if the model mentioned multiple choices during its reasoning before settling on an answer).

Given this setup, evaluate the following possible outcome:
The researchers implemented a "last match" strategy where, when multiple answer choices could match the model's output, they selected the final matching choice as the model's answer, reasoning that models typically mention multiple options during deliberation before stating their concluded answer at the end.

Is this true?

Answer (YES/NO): NO